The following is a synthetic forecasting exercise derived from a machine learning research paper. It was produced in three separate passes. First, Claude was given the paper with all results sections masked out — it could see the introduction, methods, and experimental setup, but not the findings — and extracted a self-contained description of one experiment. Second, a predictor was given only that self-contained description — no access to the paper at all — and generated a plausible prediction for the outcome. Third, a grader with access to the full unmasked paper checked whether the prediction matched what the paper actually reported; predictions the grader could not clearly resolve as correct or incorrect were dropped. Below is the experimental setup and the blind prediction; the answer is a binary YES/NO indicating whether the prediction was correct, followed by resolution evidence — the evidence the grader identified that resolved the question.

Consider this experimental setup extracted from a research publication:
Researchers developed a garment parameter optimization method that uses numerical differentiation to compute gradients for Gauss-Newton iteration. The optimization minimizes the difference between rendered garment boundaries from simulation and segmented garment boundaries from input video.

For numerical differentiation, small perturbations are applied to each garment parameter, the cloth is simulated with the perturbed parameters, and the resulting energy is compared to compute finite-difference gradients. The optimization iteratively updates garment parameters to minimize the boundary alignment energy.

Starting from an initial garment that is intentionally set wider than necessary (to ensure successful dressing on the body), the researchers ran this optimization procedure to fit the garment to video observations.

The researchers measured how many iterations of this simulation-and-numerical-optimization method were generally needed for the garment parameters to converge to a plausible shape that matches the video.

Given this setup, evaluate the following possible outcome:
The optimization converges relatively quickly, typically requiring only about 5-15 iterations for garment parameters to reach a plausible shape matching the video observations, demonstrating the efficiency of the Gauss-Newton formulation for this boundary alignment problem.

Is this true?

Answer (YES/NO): NO